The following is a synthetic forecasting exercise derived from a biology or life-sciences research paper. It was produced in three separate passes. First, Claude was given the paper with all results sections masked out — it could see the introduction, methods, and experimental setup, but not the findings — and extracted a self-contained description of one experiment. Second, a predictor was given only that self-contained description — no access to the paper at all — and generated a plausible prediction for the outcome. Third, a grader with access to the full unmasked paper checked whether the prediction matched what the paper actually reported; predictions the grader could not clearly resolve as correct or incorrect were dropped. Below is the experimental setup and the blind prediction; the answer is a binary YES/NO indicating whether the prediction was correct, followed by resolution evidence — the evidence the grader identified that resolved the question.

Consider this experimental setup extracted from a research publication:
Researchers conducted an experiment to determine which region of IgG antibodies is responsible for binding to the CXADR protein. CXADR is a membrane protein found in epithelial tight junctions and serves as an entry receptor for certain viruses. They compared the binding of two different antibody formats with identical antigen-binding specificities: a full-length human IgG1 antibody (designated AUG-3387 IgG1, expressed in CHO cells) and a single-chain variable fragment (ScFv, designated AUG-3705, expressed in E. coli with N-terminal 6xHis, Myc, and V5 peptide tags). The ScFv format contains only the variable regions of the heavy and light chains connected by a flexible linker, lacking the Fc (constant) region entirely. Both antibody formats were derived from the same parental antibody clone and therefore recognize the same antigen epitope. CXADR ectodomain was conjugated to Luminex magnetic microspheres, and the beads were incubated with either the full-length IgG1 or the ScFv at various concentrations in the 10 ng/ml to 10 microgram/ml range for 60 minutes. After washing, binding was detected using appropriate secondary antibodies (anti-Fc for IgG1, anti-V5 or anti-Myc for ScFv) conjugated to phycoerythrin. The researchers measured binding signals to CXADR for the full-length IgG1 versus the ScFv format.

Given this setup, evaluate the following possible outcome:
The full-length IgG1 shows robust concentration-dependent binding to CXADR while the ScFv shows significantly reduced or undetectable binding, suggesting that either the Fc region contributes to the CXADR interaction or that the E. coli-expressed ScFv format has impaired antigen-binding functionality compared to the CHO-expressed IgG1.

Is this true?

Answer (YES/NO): YES